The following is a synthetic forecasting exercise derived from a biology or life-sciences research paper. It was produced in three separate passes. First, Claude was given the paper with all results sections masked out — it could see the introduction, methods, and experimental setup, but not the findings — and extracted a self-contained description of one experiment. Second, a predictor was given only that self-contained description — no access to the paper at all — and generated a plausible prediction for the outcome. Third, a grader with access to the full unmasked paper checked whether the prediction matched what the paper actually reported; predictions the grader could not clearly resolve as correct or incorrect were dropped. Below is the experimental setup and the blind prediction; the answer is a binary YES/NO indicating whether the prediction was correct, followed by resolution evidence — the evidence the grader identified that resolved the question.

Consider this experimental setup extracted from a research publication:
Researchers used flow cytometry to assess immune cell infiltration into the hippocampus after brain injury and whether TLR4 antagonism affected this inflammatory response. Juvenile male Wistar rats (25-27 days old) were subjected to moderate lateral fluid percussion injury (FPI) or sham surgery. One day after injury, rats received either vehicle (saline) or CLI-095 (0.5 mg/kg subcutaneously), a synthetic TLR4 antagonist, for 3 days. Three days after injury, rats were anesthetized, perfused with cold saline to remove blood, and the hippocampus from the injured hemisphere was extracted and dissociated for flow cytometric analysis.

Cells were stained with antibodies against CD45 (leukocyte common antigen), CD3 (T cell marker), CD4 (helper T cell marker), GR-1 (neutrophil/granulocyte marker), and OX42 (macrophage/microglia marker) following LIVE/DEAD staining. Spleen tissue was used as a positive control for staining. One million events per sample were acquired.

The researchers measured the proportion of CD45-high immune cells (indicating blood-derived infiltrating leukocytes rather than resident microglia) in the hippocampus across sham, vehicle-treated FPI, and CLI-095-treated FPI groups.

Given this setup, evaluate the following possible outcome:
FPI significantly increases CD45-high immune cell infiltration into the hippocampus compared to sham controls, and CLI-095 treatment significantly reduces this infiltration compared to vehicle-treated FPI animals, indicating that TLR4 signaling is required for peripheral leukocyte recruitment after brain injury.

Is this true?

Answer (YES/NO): YES